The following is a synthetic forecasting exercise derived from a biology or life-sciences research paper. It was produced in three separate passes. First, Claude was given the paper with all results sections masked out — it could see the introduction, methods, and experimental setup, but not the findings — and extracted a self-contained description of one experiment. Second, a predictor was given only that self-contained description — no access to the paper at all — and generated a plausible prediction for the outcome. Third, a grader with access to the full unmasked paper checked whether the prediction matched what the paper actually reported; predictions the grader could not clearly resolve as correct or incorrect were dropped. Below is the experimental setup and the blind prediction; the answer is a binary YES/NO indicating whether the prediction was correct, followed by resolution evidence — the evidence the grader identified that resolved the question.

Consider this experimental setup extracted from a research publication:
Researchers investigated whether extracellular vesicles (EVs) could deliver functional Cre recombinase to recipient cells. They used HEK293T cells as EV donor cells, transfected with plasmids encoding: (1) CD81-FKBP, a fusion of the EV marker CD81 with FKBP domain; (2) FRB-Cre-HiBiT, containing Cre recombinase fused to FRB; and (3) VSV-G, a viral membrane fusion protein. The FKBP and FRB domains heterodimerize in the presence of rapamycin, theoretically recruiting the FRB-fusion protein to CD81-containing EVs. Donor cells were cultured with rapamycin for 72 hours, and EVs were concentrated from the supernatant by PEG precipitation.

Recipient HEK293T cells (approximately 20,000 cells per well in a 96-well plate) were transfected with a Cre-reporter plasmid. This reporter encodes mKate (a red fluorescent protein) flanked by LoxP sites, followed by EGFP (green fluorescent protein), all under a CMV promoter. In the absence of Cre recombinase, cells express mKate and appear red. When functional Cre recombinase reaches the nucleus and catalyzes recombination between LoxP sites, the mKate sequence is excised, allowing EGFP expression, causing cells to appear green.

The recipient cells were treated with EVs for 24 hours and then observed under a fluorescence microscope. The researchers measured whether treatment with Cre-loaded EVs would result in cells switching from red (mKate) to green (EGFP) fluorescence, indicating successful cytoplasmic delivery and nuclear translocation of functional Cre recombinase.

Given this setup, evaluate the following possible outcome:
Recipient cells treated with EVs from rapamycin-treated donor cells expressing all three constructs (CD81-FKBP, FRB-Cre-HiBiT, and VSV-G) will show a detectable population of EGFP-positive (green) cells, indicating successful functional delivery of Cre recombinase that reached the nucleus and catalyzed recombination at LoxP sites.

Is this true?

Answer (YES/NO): YES